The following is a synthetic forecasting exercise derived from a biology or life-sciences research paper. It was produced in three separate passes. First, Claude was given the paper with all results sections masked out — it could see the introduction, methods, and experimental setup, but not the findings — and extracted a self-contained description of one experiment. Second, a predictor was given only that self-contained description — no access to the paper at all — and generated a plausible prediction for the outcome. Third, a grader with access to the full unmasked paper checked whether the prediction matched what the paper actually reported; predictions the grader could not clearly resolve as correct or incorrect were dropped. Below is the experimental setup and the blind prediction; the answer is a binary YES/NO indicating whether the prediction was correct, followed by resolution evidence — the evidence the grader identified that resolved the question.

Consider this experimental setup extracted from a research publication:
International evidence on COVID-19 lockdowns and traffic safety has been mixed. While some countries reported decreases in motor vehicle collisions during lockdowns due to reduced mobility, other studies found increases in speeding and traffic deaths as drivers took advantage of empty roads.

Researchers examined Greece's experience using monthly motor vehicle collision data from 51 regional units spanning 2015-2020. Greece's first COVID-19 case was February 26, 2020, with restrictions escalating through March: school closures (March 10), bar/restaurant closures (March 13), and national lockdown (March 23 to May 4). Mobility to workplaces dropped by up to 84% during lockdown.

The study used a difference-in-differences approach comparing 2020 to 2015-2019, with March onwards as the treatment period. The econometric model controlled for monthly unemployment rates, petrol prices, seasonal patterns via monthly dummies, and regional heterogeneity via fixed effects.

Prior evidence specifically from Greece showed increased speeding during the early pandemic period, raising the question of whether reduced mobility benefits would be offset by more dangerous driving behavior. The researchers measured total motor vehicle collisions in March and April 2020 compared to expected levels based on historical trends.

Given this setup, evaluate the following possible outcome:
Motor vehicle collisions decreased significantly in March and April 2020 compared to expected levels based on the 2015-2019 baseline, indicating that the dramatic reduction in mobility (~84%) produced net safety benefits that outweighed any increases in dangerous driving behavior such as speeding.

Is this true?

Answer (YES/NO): YES